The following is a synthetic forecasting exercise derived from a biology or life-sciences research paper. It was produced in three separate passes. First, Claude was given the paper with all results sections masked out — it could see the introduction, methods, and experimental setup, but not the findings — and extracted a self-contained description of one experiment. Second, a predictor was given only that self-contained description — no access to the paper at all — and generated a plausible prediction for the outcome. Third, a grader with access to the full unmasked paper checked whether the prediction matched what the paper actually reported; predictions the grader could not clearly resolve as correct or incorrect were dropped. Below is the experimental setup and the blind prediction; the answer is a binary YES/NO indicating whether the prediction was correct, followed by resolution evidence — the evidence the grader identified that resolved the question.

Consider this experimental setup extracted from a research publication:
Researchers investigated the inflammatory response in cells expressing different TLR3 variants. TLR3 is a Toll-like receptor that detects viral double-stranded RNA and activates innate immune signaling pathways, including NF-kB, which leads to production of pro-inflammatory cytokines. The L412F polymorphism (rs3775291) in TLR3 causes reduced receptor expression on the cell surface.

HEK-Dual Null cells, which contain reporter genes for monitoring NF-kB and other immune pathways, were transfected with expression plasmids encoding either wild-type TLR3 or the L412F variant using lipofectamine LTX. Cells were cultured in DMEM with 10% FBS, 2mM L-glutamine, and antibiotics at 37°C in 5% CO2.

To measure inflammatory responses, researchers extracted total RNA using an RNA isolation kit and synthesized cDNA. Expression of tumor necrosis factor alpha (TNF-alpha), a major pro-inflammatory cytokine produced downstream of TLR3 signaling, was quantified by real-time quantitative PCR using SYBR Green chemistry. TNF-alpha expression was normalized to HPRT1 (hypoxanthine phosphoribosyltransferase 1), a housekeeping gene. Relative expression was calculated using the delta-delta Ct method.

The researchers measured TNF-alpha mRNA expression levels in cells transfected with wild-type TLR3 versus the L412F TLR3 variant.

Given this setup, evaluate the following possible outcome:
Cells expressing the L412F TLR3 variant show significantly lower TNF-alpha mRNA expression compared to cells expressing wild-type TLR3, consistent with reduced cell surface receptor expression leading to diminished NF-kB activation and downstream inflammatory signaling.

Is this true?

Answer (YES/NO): YES